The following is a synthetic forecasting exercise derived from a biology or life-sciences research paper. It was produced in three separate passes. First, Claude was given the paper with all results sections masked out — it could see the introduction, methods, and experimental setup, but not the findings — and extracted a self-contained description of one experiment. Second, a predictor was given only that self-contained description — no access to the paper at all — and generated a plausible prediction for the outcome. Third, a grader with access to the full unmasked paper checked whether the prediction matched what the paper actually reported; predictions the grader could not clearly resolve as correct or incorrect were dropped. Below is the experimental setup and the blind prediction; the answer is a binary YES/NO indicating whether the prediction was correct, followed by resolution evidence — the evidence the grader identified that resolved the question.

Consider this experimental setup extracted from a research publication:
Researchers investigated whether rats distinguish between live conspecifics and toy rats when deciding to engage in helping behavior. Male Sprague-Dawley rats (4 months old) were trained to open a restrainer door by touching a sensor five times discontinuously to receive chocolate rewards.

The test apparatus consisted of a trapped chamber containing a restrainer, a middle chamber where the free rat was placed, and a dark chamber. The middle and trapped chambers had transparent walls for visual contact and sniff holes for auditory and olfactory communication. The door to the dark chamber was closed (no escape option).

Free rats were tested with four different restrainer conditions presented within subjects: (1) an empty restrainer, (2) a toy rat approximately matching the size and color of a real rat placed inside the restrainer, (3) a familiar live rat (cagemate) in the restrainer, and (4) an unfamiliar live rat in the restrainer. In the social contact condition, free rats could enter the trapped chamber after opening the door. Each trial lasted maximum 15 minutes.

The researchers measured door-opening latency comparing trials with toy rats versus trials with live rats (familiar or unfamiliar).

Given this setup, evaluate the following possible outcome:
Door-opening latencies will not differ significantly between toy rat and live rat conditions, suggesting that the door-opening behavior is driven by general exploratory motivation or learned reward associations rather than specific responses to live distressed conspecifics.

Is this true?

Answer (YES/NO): NO